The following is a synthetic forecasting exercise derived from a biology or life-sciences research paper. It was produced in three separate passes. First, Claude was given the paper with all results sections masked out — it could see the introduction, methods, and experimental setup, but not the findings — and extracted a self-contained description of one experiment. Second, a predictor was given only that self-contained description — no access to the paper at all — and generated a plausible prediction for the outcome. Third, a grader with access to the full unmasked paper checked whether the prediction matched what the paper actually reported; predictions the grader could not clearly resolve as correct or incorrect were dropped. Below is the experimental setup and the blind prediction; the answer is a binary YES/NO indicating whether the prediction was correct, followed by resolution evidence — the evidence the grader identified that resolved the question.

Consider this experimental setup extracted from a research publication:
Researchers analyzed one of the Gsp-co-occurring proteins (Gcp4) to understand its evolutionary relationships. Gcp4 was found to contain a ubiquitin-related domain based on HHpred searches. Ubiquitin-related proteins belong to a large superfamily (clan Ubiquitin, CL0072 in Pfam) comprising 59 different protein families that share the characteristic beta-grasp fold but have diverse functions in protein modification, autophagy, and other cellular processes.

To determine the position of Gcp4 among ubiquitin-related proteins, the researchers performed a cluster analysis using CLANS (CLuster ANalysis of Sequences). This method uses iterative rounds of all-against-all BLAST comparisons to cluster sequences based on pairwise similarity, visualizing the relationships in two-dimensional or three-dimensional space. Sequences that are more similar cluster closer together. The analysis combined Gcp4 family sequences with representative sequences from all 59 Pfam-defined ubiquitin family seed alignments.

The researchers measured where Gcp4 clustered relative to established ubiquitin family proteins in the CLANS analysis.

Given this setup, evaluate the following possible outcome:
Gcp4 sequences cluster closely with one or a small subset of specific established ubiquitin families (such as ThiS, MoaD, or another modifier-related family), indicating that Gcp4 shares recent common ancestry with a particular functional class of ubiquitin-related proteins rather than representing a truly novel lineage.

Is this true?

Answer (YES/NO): NO